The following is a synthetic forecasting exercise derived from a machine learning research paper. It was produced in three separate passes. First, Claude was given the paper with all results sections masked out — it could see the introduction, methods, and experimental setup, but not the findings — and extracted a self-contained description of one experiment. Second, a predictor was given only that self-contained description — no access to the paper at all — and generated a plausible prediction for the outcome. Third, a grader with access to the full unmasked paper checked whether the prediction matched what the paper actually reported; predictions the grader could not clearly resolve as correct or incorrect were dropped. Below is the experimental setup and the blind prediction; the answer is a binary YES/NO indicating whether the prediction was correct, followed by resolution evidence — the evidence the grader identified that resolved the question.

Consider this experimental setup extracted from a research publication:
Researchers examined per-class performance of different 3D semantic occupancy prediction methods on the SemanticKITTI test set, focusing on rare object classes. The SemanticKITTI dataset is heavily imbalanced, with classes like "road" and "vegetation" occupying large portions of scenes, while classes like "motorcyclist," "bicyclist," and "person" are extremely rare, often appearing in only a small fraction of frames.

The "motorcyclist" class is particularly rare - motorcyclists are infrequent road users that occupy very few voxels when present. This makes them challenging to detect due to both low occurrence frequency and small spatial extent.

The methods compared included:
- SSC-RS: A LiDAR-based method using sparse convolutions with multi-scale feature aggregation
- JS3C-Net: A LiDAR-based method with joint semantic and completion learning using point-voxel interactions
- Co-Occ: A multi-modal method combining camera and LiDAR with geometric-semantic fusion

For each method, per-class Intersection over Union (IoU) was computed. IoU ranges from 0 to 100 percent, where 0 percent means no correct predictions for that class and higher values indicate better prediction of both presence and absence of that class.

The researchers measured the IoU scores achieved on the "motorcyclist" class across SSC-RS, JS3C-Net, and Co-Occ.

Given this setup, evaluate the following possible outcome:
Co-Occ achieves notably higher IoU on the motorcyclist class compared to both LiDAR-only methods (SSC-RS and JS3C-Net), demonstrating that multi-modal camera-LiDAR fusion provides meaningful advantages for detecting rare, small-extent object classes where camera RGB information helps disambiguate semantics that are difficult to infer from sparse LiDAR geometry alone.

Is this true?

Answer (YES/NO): NO